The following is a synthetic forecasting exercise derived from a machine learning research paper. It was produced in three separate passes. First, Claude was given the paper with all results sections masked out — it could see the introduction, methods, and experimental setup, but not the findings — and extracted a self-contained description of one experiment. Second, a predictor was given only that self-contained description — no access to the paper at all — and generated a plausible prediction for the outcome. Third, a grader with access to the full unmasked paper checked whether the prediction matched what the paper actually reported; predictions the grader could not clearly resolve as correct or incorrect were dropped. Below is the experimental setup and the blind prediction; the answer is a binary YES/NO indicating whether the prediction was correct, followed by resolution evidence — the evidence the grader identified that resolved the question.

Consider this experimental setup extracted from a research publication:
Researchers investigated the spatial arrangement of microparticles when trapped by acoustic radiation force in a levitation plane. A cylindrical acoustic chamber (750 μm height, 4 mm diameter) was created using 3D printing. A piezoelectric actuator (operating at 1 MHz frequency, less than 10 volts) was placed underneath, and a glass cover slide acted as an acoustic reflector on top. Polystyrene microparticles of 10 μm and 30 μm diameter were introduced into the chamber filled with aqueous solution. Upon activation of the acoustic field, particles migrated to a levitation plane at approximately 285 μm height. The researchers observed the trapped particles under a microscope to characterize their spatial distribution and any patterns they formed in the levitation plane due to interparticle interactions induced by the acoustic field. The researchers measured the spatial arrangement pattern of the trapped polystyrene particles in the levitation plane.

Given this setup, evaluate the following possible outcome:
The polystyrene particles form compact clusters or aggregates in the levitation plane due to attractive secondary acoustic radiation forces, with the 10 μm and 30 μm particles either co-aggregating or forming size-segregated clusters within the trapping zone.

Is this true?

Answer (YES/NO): NO